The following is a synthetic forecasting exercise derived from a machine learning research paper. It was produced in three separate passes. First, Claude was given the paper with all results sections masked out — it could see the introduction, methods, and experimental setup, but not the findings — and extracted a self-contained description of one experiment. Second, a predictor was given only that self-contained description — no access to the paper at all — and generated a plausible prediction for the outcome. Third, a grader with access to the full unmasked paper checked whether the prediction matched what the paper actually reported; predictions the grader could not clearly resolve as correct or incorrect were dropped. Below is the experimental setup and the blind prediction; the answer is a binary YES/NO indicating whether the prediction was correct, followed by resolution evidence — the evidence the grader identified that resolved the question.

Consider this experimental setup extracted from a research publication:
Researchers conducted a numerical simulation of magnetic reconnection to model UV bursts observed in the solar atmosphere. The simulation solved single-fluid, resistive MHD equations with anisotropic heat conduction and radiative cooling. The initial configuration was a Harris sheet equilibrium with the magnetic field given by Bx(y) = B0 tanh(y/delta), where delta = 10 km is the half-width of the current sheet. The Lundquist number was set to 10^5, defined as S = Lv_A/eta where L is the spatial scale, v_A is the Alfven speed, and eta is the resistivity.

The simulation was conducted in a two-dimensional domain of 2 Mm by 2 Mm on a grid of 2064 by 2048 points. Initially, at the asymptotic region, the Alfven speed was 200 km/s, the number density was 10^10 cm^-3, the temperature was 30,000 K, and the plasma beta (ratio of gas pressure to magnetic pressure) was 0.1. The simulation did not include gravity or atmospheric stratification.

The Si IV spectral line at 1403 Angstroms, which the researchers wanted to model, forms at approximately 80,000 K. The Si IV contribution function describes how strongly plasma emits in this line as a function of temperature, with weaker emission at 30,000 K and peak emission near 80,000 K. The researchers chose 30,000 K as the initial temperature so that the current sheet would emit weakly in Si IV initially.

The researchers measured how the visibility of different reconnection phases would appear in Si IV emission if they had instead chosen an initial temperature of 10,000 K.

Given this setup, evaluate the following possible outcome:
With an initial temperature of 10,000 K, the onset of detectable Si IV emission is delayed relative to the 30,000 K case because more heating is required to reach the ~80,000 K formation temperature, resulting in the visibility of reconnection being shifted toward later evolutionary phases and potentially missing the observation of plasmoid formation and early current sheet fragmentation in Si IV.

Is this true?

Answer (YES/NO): NO